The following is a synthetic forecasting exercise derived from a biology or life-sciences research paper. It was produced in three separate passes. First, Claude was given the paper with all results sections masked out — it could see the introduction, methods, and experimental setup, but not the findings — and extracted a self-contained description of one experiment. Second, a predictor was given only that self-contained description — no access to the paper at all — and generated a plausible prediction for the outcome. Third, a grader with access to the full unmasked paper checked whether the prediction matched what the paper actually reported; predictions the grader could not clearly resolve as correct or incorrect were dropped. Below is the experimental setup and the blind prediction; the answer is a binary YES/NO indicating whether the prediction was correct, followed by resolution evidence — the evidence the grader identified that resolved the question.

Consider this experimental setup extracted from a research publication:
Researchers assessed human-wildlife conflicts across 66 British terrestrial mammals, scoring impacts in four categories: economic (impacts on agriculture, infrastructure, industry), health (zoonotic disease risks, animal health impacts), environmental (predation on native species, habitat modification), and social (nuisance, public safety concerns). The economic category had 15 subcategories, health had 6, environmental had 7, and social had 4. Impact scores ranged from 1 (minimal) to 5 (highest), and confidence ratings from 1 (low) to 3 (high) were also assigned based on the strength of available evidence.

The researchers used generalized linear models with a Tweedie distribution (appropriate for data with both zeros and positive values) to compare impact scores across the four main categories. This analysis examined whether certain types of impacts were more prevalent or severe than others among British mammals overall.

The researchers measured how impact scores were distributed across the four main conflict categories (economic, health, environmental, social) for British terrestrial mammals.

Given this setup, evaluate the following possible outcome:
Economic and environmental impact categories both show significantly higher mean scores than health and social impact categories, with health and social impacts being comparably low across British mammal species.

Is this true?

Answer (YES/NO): NO